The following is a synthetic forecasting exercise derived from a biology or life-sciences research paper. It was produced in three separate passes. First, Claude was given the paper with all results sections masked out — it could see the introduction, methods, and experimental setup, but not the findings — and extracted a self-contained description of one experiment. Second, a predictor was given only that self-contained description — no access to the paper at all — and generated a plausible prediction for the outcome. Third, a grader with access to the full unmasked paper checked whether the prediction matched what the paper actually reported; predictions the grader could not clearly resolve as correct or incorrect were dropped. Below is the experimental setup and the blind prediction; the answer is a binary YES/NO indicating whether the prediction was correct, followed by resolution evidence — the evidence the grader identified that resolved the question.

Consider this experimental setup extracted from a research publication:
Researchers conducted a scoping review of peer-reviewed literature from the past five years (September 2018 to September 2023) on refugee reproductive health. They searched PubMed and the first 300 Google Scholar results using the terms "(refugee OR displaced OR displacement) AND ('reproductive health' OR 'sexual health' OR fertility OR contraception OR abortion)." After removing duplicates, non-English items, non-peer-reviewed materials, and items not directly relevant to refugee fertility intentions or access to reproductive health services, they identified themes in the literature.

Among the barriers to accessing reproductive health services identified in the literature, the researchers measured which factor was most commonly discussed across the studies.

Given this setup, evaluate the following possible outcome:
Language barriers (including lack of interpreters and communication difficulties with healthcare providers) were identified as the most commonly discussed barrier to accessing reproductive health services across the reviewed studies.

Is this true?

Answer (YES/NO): NO